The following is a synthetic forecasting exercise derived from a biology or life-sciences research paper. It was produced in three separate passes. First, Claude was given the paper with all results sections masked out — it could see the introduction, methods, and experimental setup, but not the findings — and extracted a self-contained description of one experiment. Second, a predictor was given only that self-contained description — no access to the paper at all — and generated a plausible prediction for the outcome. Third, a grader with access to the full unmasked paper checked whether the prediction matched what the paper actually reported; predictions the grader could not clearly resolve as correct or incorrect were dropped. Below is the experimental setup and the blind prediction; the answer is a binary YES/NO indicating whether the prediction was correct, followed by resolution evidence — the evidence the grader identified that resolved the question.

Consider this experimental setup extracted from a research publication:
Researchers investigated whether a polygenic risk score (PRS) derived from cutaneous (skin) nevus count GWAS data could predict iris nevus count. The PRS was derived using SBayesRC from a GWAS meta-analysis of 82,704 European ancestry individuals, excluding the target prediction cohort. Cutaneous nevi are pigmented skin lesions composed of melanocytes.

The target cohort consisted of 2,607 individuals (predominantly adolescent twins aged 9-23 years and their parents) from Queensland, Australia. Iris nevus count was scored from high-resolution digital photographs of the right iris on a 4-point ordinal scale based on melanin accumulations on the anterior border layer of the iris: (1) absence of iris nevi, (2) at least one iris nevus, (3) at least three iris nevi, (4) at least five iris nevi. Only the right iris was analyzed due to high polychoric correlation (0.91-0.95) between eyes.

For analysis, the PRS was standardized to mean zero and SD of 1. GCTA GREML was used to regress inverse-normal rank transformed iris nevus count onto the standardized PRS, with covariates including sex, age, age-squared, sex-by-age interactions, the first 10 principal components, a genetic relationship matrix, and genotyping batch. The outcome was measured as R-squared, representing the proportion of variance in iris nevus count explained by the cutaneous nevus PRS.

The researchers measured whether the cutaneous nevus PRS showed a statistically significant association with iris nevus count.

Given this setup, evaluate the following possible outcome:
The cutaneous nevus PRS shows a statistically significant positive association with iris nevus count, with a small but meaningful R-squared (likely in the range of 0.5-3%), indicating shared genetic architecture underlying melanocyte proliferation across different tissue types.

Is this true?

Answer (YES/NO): NO